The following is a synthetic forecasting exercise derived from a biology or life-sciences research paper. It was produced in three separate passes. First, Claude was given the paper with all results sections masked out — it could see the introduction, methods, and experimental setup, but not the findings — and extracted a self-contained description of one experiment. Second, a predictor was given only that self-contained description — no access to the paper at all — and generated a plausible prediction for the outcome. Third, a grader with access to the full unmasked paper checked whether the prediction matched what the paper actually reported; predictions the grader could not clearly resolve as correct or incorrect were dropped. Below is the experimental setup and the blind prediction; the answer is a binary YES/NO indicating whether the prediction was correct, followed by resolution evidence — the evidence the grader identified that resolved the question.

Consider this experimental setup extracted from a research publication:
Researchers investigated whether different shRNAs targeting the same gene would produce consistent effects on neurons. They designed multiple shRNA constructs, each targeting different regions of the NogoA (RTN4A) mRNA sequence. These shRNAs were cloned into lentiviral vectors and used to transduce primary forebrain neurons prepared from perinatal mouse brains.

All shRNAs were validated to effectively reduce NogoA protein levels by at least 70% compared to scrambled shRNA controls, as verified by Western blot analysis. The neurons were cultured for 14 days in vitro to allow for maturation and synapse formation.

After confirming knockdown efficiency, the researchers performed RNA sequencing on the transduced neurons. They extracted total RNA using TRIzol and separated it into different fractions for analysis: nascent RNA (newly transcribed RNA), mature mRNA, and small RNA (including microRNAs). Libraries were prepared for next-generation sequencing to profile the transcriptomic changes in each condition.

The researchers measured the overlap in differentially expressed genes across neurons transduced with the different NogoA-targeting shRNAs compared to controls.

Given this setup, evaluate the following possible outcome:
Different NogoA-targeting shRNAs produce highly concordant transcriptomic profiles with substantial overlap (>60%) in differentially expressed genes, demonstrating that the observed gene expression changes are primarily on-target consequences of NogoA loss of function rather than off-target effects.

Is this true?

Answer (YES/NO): NO